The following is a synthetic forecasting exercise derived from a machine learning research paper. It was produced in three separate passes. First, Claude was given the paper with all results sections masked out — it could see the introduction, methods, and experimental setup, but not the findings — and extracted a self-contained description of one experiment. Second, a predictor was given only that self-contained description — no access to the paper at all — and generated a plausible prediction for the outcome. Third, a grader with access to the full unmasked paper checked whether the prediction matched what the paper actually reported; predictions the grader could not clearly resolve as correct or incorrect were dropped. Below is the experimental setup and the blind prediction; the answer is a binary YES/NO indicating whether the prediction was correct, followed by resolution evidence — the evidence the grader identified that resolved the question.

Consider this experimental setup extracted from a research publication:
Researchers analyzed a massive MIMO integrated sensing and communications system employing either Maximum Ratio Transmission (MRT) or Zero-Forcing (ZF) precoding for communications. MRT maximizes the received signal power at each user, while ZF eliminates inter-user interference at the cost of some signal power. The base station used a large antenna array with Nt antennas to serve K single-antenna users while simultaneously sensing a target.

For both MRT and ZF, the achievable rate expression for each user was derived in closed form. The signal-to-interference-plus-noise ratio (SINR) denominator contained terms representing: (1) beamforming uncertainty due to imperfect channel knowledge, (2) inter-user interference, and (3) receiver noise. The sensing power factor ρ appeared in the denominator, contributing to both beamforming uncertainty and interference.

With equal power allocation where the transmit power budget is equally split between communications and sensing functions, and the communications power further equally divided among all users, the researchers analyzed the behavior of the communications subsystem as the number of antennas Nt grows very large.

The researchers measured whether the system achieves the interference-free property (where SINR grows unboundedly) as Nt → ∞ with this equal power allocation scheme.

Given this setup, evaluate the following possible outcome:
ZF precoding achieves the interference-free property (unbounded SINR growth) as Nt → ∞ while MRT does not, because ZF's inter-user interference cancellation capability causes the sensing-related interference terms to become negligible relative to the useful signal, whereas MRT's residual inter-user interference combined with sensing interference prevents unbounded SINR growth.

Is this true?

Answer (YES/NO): NO